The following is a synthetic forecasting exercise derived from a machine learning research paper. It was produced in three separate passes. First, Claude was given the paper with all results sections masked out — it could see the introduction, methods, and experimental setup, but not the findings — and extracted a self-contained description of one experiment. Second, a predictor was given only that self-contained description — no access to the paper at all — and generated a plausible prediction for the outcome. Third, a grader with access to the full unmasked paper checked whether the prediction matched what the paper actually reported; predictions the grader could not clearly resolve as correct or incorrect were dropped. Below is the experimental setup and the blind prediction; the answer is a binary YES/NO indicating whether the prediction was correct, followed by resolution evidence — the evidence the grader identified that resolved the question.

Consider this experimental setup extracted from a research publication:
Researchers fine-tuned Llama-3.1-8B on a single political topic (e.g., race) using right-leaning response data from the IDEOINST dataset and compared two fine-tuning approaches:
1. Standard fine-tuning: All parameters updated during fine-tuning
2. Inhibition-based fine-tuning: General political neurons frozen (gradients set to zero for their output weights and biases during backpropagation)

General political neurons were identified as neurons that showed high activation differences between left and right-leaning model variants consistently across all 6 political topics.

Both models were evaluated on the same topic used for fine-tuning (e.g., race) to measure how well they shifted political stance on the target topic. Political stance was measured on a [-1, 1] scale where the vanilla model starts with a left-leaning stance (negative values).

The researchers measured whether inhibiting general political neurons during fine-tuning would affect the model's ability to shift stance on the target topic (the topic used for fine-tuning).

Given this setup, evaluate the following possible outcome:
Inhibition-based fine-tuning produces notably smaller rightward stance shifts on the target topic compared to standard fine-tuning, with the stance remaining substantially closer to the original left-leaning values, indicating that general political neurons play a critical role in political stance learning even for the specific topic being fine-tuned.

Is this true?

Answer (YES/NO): NO